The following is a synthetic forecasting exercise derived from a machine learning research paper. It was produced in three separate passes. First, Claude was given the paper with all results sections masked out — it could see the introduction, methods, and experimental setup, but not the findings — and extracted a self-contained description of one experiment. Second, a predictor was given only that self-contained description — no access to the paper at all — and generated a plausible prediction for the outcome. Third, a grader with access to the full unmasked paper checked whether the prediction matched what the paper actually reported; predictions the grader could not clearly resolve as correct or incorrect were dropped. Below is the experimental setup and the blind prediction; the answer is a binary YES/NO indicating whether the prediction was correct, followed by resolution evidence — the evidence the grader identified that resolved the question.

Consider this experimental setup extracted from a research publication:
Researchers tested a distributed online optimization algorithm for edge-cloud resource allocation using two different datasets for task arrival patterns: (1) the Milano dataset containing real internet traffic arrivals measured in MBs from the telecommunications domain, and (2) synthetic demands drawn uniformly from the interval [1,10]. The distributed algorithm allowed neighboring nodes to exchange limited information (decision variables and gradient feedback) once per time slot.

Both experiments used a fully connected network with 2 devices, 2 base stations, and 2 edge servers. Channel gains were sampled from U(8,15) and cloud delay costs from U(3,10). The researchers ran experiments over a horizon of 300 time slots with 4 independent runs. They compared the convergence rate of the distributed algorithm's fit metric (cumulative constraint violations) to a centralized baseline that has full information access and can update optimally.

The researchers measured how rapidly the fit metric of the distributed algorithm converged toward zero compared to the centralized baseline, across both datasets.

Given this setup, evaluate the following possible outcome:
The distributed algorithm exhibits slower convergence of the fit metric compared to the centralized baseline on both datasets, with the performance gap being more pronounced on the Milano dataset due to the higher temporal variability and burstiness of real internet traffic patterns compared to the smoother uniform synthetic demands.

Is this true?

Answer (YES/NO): NO